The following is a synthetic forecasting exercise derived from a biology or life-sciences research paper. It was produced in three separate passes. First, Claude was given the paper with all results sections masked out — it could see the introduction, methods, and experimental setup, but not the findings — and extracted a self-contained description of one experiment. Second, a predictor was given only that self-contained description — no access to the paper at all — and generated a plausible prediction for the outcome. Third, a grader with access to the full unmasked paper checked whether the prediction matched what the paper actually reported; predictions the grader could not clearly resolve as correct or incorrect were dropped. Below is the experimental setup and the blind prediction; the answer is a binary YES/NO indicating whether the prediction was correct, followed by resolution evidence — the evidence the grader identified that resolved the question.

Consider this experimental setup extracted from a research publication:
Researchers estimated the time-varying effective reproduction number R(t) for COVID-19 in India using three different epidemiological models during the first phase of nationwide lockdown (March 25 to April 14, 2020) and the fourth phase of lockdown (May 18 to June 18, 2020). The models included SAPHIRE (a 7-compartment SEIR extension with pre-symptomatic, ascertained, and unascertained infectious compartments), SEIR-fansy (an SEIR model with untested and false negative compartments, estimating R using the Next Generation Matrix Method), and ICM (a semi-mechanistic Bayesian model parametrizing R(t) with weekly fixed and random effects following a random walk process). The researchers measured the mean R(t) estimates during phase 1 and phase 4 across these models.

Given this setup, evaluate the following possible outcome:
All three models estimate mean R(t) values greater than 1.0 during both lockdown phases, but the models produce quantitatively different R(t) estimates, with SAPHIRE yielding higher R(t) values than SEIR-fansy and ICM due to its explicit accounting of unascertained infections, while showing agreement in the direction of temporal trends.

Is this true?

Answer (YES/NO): NO